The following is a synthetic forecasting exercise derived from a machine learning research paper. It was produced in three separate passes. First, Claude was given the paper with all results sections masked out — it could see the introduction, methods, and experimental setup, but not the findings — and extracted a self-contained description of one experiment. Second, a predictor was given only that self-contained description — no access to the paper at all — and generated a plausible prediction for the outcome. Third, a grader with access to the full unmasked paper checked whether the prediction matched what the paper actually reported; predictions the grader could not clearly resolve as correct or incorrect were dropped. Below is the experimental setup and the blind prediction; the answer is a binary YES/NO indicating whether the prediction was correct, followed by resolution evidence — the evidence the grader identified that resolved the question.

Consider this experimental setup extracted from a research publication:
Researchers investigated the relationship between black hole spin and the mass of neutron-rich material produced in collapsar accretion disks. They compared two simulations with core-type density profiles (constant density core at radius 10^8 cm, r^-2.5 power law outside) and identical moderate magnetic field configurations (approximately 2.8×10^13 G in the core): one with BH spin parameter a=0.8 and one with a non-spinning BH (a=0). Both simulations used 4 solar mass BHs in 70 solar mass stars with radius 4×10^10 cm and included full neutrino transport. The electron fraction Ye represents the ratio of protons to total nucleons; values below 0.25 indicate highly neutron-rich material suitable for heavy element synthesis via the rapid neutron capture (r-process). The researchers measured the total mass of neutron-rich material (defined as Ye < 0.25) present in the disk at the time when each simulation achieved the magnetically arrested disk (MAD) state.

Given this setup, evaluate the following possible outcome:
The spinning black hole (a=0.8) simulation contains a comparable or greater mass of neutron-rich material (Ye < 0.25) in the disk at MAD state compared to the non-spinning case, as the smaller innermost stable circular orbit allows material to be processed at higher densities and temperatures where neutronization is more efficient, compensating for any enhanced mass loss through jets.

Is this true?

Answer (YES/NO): YES